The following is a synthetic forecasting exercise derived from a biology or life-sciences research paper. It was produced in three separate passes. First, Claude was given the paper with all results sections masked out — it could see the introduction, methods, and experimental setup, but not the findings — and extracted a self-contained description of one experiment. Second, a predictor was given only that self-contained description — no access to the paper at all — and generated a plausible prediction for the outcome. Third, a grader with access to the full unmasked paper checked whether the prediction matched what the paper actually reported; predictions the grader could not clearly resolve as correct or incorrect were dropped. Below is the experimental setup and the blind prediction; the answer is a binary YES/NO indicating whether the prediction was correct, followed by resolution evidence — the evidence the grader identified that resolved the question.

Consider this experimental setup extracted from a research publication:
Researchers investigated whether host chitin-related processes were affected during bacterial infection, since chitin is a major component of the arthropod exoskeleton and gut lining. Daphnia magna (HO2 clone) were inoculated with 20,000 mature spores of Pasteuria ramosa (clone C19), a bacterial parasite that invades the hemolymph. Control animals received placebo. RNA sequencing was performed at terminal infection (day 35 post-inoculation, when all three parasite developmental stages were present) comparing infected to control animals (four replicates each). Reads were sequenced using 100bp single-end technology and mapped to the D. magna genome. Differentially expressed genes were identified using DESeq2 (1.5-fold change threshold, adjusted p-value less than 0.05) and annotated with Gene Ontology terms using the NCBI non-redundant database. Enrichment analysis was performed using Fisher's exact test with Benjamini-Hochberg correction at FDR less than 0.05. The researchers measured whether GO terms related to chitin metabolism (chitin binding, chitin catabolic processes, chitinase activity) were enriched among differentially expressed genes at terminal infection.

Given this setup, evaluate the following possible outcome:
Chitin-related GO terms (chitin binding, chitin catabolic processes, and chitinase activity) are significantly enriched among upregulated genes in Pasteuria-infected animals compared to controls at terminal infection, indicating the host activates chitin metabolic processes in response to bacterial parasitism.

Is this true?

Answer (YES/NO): NO